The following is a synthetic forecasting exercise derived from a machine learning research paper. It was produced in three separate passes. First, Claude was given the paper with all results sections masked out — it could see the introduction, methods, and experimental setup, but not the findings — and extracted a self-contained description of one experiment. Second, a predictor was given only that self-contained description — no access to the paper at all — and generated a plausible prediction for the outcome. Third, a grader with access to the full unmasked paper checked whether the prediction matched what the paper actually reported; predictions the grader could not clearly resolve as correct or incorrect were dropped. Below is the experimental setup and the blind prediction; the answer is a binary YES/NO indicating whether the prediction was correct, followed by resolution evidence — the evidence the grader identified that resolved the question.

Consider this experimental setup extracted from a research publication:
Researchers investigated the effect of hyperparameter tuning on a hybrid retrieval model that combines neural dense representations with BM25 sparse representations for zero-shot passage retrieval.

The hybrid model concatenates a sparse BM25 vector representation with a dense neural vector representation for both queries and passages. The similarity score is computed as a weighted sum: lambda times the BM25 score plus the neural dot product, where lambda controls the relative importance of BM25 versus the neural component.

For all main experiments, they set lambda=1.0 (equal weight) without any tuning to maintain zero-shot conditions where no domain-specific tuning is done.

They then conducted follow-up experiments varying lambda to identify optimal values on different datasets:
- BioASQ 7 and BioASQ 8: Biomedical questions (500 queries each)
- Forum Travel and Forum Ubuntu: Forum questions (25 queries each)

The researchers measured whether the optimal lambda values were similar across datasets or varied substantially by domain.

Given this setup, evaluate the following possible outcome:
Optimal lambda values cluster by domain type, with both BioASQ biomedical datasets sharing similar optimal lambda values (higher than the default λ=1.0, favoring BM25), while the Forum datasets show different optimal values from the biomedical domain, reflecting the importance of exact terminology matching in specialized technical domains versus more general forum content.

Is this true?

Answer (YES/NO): NO